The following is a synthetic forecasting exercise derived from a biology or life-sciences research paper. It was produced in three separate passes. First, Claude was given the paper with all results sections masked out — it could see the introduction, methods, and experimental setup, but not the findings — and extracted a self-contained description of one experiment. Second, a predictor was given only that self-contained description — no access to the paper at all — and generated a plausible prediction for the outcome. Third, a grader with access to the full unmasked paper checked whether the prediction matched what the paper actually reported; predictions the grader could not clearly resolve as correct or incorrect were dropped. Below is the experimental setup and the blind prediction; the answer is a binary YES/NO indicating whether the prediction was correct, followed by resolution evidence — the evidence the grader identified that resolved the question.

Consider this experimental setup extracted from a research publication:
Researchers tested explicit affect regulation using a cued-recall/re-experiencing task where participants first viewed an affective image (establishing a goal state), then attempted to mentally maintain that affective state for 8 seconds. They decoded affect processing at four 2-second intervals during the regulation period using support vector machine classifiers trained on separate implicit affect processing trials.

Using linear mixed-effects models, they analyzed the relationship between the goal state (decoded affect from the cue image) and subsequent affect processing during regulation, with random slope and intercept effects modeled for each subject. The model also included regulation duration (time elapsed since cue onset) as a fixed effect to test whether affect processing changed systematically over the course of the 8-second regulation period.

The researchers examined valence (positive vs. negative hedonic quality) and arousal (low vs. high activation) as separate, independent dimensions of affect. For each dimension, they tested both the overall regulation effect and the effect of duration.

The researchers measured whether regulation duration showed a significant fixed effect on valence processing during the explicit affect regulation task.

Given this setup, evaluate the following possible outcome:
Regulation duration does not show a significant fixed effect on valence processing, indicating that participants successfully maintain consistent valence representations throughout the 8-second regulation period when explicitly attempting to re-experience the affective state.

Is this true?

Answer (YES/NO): NO